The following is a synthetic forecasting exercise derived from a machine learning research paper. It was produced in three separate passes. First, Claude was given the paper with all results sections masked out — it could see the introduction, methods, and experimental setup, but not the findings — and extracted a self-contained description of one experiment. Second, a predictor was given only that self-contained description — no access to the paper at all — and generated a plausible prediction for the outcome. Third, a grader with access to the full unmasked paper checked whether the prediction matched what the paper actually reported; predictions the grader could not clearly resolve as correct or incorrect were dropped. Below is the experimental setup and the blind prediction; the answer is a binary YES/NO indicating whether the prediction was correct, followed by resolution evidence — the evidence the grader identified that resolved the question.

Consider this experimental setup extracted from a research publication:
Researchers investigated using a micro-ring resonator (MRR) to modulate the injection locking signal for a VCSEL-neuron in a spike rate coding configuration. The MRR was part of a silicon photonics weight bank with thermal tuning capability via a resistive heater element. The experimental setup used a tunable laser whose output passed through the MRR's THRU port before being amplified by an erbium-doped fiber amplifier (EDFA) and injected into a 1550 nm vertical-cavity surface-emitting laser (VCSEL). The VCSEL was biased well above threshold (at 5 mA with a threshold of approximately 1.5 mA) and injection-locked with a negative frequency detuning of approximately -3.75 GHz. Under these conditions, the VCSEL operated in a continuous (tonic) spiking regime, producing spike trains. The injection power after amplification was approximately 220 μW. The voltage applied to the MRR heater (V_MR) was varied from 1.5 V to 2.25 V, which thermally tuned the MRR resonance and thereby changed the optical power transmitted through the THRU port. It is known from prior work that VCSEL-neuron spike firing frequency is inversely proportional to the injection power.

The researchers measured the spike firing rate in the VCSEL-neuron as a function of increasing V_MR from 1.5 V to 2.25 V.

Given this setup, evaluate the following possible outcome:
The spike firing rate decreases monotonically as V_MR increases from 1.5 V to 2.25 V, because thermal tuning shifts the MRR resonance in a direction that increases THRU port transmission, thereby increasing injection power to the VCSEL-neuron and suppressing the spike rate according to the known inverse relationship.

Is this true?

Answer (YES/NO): NO